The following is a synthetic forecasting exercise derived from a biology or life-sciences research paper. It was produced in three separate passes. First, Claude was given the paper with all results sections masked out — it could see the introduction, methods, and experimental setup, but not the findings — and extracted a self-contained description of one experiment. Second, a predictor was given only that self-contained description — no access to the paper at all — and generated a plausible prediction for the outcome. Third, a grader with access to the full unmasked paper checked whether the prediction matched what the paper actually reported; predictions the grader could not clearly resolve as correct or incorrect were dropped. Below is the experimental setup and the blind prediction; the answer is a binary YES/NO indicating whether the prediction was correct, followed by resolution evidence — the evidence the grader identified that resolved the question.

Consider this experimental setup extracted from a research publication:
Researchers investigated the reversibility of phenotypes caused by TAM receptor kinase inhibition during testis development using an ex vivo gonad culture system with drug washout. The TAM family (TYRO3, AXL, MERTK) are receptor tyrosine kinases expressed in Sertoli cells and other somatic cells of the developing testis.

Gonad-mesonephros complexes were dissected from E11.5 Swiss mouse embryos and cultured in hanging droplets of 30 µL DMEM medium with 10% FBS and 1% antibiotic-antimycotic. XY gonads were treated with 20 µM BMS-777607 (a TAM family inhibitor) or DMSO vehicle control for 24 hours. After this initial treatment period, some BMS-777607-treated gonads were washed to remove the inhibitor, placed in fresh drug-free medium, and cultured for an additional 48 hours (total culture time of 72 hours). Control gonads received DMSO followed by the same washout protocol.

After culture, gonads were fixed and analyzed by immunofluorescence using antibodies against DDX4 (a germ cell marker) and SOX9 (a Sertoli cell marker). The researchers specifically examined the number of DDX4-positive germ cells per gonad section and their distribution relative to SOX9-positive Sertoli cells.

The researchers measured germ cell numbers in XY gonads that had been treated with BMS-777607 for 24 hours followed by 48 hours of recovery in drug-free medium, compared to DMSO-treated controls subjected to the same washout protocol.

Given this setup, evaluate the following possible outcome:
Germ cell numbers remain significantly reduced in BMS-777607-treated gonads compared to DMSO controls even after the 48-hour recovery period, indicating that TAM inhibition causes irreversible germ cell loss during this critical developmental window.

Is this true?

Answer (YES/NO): YES